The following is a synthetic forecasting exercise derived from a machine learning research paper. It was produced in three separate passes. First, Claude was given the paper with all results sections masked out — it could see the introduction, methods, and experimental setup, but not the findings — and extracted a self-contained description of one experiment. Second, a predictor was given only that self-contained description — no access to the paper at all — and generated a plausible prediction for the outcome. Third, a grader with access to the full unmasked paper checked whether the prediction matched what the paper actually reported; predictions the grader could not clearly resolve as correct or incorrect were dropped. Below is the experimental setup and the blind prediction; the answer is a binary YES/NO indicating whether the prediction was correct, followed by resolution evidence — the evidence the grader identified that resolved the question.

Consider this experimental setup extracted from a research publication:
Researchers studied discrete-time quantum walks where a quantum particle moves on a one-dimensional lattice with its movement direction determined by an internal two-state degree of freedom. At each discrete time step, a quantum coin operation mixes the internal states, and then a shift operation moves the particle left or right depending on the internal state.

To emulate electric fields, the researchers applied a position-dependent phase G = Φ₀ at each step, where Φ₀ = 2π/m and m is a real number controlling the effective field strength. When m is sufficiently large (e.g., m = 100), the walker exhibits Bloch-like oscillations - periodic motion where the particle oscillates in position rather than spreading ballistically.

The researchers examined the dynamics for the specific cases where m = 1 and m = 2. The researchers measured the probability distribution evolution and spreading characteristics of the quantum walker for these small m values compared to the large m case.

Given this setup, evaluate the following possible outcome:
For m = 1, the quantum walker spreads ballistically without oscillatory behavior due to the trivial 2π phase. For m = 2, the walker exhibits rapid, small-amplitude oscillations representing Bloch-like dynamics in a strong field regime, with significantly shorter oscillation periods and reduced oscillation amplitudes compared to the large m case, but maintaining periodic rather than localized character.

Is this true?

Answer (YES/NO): NO